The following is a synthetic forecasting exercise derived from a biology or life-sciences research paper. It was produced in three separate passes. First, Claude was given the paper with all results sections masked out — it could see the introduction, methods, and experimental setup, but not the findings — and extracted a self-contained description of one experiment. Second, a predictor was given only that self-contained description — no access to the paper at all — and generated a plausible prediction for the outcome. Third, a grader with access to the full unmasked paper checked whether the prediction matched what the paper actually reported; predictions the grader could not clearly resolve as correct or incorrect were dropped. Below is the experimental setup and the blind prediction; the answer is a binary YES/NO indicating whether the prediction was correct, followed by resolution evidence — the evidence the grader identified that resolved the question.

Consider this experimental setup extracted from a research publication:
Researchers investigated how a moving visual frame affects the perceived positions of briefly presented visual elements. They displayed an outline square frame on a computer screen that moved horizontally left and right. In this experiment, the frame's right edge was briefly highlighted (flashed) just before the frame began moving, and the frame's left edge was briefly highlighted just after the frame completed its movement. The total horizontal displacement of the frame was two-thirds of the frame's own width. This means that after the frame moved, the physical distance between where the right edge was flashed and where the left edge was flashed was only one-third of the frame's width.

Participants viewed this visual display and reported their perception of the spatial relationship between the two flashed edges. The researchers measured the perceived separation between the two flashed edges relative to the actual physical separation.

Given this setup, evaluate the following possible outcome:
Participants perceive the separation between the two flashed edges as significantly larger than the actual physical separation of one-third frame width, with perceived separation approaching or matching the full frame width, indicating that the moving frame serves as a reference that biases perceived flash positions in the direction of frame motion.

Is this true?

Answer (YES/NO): YES